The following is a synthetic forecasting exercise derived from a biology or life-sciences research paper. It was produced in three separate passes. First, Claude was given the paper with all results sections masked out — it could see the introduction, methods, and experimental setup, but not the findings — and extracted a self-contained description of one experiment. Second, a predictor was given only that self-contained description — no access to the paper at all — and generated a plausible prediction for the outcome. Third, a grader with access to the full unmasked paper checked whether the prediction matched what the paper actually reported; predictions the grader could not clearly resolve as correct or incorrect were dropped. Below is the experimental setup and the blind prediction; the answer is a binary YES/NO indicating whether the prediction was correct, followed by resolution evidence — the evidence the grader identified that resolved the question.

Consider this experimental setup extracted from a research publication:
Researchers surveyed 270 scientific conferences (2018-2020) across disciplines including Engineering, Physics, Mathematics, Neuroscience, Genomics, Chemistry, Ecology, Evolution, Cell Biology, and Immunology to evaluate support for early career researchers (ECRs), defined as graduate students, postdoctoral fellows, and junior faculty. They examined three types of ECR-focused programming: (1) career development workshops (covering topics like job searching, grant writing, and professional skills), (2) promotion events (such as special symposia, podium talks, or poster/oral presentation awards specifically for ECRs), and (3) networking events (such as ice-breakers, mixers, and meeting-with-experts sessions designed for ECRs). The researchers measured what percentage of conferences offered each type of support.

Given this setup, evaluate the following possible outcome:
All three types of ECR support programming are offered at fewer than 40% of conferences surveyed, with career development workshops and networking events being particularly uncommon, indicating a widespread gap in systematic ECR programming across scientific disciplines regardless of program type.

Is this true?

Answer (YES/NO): YES